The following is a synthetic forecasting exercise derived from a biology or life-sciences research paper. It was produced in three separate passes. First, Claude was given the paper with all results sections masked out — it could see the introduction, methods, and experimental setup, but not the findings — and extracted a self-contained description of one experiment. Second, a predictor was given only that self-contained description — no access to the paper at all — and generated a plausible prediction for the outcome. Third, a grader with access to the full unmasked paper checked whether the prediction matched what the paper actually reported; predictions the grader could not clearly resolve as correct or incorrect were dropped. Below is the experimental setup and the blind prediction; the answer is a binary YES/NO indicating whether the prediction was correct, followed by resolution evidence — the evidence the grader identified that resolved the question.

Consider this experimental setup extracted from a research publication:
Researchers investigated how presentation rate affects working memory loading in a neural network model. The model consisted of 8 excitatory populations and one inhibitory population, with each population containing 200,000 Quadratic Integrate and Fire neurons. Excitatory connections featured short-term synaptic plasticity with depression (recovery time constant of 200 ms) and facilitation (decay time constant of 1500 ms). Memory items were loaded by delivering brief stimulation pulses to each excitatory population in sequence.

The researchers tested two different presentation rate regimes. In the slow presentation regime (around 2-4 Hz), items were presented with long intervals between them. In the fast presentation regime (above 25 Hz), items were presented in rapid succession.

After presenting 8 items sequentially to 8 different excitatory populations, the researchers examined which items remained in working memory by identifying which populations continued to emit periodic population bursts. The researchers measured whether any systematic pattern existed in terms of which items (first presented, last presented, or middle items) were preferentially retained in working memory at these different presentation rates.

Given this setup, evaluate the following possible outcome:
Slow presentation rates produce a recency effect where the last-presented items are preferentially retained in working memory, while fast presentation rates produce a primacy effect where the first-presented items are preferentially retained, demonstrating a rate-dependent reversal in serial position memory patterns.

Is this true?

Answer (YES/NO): NO